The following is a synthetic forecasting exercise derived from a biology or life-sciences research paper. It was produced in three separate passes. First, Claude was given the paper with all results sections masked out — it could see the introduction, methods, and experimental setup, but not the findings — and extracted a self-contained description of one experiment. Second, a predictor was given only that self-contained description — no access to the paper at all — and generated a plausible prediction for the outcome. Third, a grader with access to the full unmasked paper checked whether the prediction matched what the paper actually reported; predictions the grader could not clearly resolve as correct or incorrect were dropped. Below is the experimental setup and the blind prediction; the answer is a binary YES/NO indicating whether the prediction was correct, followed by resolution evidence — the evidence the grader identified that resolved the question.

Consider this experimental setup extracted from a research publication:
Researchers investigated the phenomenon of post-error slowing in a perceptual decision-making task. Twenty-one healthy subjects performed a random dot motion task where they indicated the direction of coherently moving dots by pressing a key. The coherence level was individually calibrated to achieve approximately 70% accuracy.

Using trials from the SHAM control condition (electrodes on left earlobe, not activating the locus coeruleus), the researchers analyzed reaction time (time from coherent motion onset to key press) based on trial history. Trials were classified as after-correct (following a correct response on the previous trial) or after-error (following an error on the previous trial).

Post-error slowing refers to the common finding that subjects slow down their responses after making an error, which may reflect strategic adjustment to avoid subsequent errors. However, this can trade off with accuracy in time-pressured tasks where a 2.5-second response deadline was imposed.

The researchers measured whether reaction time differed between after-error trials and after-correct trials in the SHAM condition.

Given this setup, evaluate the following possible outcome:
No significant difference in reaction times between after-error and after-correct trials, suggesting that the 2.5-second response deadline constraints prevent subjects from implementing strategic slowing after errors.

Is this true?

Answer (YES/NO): NO